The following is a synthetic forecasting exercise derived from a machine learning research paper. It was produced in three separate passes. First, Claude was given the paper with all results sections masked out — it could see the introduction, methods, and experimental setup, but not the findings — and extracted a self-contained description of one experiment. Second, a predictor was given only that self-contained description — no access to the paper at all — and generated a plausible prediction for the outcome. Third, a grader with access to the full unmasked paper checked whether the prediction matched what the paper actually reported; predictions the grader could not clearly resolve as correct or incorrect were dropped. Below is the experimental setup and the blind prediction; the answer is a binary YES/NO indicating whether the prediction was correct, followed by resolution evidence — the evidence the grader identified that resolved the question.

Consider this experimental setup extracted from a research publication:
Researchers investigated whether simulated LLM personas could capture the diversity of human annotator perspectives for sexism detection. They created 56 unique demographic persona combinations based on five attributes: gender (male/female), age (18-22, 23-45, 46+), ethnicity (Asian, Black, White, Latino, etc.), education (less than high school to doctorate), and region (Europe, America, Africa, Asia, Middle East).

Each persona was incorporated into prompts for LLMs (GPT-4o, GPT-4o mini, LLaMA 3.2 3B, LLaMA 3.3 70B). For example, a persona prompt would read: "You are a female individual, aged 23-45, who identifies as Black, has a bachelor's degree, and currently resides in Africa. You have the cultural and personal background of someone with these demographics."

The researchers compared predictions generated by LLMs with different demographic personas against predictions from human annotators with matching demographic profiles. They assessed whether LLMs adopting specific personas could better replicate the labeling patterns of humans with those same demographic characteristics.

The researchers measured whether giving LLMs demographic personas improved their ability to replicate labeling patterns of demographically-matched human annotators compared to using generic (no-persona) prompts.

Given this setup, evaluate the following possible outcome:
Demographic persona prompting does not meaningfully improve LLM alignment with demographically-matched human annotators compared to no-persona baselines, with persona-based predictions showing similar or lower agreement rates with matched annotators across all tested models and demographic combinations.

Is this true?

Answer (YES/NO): YES